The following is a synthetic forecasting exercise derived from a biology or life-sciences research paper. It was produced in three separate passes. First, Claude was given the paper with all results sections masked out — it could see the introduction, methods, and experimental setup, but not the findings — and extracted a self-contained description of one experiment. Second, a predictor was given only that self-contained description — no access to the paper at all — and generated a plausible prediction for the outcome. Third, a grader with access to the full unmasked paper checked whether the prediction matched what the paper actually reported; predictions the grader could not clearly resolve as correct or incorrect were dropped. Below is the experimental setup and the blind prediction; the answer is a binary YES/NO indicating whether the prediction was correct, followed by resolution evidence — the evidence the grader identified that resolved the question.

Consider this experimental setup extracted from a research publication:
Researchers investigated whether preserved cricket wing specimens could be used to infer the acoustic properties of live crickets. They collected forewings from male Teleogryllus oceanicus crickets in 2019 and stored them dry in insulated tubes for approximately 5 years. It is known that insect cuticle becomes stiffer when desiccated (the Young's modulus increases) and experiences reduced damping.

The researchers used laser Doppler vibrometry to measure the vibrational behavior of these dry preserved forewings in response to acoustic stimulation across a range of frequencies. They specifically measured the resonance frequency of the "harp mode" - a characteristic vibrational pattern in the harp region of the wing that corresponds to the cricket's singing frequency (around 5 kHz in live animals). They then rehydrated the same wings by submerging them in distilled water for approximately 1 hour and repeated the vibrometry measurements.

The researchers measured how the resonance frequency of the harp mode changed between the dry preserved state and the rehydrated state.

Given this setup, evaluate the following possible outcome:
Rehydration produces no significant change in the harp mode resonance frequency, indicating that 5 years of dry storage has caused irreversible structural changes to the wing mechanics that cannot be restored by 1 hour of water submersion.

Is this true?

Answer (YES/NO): NO